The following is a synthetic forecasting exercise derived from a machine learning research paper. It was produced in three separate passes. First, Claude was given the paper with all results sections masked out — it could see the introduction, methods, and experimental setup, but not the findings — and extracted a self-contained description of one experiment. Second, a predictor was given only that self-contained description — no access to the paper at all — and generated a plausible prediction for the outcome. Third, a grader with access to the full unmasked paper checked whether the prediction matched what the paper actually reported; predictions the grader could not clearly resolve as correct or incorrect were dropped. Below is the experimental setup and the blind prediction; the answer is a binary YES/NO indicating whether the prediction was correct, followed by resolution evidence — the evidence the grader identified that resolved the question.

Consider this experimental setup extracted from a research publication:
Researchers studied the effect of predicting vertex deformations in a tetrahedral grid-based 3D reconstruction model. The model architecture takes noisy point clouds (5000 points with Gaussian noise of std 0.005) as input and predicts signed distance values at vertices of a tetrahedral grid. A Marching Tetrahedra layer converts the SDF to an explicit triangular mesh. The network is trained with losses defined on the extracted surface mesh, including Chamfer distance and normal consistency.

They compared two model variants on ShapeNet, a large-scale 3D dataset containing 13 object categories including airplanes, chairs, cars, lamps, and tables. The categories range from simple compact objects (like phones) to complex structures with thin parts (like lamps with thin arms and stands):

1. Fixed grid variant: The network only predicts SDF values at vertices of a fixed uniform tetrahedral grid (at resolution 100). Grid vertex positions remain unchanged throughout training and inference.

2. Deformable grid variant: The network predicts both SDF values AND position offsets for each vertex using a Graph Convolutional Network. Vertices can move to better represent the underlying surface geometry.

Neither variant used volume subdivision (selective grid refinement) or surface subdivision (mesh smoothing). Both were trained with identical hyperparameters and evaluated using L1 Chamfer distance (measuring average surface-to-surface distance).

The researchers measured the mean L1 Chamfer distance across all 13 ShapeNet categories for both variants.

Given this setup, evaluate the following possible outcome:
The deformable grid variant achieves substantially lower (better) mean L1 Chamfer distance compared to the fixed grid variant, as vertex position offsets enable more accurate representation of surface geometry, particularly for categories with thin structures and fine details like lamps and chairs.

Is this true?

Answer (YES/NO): YES